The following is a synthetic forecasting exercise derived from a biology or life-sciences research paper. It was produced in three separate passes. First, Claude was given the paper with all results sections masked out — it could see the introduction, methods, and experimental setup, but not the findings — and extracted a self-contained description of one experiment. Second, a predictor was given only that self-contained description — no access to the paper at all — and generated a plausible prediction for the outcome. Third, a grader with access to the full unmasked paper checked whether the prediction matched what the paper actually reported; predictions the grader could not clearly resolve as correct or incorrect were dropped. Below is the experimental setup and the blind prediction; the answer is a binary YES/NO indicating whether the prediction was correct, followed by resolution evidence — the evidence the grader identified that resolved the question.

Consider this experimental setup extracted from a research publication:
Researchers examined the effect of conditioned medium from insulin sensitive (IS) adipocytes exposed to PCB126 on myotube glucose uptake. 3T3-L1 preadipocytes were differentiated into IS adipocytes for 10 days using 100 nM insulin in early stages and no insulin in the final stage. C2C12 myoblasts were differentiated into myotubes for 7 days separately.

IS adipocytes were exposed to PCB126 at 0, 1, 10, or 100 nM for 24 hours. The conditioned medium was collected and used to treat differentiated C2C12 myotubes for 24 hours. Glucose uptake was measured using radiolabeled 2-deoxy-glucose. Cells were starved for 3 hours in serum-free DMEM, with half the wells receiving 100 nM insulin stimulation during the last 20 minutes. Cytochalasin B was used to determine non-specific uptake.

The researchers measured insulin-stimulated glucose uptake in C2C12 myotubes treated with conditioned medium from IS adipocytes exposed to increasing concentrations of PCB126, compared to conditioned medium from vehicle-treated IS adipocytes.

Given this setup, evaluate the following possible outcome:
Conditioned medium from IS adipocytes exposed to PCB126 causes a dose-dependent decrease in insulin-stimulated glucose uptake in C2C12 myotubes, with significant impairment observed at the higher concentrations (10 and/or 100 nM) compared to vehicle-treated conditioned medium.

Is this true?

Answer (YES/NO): NO